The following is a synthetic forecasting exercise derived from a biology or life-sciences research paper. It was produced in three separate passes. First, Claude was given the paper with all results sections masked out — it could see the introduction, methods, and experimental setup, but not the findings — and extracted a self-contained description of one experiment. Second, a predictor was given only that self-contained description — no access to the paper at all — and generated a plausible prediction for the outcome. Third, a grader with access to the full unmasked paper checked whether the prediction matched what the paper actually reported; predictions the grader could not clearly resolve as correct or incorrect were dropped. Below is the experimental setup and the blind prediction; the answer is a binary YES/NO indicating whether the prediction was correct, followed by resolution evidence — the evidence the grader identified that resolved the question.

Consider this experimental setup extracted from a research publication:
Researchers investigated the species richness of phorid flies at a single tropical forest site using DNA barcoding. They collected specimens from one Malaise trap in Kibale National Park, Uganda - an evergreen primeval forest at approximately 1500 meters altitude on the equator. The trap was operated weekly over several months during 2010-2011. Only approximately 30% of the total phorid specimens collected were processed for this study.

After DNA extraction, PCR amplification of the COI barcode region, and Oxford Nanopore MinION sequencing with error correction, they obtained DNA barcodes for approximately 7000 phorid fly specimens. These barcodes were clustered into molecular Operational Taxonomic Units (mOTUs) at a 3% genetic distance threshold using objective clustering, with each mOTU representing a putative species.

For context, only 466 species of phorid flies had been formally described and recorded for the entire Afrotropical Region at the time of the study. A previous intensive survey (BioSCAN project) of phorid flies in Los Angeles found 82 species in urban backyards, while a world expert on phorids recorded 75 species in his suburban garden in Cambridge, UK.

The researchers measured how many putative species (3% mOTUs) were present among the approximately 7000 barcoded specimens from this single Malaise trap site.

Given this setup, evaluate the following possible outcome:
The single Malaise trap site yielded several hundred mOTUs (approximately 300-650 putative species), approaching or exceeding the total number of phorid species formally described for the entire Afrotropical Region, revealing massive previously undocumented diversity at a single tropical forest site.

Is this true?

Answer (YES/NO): NO